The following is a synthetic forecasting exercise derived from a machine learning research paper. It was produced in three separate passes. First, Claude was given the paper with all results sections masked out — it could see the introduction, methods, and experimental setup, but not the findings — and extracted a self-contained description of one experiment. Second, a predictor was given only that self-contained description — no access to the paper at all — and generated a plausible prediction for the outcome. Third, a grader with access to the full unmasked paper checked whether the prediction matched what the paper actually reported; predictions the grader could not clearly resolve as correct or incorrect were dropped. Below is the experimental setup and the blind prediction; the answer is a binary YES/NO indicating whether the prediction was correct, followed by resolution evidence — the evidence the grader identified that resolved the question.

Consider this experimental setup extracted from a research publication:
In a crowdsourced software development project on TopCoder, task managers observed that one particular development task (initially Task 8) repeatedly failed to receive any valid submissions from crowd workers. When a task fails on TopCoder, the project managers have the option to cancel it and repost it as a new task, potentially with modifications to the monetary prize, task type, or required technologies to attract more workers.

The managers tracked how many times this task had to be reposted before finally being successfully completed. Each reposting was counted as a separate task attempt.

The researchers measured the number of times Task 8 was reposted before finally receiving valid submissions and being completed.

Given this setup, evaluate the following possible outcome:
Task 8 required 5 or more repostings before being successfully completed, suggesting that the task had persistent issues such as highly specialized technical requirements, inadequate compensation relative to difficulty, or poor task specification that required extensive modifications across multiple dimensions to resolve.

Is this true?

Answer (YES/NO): YES